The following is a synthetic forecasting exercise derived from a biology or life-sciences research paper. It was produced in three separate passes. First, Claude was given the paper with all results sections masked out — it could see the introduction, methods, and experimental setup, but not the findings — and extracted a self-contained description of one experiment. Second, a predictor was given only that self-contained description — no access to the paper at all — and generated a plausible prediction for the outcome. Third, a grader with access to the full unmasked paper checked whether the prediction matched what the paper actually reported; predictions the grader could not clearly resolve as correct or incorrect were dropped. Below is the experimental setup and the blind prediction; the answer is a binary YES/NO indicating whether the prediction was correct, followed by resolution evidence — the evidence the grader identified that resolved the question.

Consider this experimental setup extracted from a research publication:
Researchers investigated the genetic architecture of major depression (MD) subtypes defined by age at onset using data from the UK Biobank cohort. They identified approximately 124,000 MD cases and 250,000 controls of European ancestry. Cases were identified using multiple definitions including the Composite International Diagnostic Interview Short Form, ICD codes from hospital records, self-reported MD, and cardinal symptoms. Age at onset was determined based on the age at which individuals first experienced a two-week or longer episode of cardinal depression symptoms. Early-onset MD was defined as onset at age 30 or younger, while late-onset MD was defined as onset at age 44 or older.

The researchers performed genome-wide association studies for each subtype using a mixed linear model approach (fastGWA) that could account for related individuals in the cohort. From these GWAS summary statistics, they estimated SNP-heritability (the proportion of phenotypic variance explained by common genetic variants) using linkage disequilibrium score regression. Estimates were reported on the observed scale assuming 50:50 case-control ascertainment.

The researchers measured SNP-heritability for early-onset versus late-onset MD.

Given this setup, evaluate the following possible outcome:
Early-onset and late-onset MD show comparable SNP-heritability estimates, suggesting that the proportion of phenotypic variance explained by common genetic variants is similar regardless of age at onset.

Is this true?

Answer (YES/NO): NO